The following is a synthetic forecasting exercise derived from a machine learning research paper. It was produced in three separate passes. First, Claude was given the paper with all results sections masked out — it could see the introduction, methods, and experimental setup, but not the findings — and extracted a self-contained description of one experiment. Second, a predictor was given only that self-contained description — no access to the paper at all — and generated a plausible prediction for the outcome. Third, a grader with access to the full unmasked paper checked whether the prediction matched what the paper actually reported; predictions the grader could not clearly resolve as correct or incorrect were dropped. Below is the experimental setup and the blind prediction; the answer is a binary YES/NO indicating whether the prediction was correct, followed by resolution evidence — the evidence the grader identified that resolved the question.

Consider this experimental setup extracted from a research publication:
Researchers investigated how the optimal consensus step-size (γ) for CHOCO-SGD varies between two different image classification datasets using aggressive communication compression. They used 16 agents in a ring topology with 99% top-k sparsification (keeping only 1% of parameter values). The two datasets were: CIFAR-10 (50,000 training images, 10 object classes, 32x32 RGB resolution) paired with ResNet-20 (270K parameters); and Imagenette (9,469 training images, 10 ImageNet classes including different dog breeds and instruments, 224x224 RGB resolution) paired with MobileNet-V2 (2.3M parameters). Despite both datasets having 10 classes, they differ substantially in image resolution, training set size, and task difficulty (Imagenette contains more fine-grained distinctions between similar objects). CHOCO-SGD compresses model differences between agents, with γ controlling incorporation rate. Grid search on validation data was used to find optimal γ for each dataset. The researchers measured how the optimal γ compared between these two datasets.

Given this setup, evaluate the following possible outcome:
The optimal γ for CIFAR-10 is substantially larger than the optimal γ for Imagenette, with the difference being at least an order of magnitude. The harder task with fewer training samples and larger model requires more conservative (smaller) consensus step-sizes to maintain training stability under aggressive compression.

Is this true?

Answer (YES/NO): NO